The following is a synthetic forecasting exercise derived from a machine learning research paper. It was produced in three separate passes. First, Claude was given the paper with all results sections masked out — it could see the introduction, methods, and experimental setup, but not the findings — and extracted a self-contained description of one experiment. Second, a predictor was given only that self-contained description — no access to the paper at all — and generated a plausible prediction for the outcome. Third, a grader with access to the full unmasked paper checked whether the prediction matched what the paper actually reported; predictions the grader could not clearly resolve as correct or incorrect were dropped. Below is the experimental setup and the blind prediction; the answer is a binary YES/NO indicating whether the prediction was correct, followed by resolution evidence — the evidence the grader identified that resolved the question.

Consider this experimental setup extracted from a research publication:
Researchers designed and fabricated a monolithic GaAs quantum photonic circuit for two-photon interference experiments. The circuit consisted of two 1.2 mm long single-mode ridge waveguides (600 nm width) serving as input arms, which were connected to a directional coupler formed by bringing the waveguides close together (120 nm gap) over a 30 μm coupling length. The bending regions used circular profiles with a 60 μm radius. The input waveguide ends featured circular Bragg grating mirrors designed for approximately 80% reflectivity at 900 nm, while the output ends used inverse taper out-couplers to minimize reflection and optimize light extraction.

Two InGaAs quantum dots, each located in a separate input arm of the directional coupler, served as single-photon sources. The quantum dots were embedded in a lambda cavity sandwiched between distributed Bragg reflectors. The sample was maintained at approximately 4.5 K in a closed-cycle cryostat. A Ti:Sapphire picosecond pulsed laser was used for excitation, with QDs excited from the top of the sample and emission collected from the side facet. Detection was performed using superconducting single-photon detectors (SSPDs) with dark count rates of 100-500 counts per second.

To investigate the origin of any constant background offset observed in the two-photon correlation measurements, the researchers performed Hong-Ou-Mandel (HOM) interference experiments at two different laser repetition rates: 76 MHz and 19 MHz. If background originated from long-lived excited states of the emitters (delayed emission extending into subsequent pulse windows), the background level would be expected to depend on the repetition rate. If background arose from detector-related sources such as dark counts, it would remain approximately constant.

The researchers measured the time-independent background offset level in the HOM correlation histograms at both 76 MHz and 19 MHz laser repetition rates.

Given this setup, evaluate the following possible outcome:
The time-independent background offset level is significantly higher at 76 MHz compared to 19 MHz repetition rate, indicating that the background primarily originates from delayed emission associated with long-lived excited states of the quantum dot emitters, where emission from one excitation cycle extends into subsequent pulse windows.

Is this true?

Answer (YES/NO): NO